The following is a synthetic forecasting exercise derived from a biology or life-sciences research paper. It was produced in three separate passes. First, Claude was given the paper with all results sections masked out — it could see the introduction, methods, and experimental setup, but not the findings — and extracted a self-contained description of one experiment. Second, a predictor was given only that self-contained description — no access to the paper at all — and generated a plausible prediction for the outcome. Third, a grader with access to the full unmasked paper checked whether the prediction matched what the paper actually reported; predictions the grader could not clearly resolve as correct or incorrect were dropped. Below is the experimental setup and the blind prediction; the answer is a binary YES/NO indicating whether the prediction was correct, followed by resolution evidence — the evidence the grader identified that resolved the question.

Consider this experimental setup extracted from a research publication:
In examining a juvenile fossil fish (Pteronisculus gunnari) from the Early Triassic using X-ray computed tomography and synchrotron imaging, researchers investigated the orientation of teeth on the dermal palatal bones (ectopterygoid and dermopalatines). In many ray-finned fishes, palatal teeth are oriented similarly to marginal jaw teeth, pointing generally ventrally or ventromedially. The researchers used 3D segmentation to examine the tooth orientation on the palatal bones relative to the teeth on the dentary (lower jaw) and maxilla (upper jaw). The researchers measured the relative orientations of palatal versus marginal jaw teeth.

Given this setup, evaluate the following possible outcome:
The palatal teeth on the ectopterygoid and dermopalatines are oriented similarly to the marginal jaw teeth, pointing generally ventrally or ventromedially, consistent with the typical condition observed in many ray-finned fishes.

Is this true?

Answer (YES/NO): NO